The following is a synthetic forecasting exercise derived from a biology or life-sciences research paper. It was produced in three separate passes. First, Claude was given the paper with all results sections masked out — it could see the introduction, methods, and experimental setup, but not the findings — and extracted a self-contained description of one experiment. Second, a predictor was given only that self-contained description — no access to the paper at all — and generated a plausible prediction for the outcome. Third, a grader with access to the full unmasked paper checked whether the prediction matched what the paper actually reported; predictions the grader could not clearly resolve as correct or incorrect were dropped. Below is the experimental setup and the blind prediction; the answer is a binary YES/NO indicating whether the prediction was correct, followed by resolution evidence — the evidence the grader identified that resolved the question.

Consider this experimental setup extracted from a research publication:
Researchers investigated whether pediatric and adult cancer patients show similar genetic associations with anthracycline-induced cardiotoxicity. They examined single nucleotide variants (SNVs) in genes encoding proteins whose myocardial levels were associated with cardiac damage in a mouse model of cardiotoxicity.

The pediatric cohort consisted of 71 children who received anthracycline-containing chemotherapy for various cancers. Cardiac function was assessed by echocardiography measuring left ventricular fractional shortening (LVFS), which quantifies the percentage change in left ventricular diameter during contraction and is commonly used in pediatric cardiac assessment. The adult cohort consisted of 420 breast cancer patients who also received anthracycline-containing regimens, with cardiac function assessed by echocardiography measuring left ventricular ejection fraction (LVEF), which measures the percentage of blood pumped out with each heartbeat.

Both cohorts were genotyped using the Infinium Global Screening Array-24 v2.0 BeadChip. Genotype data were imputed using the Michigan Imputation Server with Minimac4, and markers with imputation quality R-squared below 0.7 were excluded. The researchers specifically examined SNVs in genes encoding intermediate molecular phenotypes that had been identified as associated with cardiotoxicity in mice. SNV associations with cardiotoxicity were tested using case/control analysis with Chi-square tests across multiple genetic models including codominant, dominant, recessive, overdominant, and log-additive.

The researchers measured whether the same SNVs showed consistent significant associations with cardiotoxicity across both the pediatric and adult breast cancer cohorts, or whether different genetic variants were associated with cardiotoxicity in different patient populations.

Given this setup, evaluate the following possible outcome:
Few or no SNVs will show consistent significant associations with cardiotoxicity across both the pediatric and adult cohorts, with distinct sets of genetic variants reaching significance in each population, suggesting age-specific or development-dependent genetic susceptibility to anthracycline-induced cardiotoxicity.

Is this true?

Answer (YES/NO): NO